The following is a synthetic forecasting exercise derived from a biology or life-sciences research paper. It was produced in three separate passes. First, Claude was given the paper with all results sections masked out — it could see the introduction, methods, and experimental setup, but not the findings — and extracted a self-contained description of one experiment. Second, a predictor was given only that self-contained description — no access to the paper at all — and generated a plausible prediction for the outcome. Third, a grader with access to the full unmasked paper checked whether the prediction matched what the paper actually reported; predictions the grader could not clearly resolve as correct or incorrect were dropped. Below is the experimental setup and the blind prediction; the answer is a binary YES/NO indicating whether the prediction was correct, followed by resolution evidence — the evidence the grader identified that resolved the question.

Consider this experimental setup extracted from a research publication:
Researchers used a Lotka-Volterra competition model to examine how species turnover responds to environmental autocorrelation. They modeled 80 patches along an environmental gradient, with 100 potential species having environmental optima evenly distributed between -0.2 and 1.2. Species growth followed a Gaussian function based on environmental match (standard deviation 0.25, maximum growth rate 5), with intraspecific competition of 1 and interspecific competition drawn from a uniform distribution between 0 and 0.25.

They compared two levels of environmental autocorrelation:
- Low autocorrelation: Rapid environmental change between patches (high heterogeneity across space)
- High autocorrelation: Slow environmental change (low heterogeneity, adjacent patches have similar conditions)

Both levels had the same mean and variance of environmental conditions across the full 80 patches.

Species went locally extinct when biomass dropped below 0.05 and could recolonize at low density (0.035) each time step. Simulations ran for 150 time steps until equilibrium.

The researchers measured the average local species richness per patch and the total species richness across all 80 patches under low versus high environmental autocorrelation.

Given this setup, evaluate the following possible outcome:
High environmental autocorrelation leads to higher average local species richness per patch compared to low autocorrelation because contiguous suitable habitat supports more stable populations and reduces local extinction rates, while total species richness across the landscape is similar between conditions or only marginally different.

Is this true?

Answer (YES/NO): NO